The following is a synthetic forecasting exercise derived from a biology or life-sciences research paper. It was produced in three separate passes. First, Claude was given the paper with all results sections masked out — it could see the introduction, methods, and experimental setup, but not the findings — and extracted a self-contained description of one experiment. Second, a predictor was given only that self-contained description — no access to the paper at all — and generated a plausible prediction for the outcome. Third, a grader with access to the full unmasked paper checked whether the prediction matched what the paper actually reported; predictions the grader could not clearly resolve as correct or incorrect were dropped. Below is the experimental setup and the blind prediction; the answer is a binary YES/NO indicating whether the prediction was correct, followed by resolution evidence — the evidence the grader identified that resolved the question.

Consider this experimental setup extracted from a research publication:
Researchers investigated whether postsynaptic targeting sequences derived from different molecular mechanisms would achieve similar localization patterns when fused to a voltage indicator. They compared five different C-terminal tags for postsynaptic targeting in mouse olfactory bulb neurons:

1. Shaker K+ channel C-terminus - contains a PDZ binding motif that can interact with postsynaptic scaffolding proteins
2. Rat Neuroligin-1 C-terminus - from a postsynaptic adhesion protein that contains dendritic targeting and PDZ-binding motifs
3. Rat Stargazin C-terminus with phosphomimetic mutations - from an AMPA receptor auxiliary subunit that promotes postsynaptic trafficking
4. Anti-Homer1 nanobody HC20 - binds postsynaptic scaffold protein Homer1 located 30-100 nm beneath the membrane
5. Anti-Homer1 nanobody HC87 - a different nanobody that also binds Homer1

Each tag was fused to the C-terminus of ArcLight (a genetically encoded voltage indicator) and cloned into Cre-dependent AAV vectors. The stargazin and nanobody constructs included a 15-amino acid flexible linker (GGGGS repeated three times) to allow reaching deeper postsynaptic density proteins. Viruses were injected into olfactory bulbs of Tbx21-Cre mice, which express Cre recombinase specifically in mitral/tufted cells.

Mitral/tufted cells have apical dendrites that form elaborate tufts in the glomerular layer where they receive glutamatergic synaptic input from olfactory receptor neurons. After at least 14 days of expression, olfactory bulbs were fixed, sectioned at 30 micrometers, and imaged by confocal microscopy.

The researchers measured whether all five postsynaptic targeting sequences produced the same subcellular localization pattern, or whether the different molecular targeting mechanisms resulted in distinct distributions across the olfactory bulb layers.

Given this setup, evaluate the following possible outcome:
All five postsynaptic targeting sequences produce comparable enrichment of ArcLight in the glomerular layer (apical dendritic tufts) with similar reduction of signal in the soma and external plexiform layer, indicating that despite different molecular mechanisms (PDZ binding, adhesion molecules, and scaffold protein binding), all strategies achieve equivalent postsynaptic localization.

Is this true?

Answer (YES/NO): NO